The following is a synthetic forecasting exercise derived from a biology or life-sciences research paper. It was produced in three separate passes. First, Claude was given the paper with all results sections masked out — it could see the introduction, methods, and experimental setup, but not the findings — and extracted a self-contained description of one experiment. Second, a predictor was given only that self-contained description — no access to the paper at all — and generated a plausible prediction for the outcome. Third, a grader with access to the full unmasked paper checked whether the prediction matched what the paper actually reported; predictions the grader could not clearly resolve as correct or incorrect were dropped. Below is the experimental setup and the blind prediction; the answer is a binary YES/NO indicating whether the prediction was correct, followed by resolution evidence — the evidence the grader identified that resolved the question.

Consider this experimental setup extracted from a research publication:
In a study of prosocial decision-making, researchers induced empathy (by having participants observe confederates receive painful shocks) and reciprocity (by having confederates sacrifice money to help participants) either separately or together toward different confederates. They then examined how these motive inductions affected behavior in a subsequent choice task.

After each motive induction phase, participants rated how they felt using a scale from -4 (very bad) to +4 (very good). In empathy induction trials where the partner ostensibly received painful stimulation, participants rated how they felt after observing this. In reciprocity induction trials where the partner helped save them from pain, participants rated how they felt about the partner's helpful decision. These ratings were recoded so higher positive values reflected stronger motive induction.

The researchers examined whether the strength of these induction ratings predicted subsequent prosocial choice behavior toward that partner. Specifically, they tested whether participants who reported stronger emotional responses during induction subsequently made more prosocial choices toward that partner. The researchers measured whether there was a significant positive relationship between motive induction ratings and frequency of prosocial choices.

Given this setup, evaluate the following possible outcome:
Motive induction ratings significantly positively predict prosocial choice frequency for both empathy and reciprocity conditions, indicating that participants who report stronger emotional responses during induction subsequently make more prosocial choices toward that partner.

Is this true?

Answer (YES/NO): YES